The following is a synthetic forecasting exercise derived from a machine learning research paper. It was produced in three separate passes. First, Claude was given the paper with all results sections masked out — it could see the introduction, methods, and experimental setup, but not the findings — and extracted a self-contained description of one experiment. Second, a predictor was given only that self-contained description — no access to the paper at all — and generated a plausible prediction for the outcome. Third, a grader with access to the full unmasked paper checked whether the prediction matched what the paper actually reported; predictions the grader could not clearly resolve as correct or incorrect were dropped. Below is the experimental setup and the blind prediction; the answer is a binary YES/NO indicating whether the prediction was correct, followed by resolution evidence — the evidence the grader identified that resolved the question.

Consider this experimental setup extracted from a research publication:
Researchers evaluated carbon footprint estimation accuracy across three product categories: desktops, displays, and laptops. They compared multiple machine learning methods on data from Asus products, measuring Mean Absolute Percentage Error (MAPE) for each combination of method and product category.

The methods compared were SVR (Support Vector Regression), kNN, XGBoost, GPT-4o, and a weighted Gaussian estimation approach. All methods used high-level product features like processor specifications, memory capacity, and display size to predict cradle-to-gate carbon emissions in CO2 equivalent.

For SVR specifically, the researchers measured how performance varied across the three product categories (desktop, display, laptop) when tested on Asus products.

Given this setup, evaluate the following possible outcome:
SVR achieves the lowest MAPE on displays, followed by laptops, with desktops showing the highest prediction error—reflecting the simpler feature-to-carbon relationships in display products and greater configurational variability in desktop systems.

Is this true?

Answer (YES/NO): NO